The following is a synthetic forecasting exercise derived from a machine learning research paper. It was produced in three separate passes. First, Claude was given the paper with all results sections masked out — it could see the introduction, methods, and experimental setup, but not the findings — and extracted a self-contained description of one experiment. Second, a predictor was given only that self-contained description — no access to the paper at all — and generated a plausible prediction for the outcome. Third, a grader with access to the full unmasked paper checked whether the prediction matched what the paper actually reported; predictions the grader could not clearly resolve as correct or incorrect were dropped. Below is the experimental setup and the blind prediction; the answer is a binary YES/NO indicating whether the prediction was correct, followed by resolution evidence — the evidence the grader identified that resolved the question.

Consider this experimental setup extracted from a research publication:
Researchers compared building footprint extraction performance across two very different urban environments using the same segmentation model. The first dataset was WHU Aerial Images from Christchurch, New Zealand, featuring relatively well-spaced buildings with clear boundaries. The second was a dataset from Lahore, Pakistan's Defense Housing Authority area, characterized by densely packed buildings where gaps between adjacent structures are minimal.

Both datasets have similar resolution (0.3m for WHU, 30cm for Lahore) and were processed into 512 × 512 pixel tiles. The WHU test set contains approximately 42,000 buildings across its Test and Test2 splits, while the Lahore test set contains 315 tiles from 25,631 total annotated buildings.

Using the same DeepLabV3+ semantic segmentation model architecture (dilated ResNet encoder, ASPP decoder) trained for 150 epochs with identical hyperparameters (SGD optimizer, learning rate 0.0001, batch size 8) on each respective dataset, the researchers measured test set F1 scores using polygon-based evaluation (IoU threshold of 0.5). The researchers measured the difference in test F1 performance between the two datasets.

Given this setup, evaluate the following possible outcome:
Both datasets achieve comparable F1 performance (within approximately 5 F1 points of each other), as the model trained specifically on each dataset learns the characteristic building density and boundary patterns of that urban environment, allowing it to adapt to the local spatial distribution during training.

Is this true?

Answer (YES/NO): NO